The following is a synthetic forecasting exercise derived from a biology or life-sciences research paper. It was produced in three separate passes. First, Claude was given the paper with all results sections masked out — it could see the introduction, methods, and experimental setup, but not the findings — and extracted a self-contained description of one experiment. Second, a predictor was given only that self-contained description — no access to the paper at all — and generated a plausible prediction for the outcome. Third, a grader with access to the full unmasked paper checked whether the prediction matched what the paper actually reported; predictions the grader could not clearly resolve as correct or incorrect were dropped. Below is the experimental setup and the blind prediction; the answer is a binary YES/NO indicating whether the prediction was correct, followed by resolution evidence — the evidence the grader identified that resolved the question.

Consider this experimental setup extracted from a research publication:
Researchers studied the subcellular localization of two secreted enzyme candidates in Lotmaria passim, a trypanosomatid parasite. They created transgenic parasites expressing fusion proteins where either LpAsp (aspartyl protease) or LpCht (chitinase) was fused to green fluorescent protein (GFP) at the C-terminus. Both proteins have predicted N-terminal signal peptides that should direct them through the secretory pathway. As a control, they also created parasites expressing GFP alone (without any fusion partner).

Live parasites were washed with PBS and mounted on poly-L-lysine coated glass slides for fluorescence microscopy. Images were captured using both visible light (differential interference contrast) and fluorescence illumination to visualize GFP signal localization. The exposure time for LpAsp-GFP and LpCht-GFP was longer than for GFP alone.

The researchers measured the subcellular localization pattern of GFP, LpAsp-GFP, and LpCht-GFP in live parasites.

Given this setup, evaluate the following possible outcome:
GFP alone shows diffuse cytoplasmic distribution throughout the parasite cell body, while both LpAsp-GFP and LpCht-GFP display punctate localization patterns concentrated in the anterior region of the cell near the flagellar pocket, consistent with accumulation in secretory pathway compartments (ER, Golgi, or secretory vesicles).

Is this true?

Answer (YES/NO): NO